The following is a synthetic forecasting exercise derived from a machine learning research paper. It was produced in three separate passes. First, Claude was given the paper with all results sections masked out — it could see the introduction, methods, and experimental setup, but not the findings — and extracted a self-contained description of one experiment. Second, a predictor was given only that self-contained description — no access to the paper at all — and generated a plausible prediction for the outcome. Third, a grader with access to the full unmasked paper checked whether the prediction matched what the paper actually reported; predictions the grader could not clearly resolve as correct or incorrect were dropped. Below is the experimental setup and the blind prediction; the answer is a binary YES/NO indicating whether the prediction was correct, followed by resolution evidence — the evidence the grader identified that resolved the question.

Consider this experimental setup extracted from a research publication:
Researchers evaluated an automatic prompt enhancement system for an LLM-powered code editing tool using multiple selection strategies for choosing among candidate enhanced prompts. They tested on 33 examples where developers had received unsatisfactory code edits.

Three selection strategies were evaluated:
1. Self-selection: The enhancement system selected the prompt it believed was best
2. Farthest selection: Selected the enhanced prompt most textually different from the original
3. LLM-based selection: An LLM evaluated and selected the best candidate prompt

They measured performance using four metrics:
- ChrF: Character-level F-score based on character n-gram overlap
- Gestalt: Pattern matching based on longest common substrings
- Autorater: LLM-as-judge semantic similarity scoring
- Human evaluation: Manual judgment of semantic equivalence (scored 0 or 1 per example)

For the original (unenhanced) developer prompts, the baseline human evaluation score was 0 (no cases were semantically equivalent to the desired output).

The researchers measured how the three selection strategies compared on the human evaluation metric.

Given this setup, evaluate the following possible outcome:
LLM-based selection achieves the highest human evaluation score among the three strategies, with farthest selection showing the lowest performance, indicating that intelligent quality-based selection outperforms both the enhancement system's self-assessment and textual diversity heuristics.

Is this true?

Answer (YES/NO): NO